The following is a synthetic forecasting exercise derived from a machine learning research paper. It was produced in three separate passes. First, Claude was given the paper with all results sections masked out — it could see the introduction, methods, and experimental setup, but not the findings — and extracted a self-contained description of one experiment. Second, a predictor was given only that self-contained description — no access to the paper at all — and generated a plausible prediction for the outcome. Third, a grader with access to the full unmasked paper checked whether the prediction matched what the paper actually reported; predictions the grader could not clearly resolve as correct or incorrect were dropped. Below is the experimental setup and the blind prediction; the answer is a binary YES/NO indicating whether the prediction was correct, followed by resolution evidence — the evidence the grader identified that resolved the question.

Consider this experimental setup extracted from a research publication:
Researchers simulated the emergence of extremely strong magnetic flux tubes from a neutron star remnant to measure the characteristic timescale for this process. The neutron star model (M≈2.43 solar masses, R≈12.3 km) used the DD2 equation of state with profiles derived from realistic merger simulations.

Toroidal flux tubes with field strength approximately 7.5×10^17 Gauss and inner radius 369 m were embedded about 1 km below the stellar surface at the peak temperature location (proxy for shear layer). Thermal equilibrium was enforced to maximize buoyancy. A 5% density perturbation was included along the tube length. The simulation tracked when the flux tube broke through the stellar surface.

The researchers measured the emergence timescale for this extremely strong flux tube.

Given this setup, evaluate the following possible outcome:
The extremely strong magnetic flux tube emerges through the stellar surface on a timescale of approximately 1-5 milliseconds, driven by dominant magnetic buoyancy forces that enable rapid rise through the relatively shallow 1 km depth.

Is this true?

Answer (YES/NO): NO